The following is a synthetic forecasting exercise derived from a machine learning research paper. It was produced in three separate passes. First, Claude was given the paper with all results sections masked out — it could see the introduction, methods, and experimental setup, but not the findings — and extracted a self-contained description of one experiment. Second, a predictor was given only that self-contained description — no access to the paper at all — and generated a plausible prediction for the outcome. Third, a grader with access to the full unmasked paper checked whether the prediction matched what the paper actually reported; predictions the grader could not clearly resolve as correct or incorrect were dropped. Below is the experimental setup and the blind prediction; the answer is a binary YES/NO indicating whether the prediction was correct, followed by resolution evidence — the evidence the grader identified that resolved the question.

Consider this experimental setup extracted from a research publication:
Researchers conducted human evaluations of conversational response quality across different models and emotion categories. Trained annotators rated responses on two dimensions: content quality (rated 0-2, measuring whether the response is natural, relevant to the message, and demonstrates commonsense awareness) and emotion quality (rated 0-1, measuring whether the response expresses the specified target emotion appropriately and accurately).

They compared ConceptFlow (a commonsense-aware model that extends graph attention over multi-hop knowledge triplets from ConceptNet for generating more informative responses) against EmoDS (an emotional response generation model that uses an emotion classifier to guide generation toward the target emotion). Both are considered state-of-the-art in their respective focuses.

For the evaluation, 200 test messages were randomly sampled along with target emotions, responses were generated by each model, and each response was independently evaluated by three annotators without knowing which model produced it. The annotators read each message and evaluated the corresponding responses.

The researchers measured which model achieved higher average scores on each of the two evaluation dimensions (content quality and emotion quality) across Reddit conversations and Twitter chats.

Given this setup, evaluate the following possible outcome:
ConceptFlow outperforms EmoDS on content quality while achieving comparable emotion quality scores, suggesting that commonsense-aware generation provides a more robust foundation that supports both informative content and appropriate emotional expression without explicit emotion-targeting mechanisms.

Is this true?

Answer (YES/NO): NO